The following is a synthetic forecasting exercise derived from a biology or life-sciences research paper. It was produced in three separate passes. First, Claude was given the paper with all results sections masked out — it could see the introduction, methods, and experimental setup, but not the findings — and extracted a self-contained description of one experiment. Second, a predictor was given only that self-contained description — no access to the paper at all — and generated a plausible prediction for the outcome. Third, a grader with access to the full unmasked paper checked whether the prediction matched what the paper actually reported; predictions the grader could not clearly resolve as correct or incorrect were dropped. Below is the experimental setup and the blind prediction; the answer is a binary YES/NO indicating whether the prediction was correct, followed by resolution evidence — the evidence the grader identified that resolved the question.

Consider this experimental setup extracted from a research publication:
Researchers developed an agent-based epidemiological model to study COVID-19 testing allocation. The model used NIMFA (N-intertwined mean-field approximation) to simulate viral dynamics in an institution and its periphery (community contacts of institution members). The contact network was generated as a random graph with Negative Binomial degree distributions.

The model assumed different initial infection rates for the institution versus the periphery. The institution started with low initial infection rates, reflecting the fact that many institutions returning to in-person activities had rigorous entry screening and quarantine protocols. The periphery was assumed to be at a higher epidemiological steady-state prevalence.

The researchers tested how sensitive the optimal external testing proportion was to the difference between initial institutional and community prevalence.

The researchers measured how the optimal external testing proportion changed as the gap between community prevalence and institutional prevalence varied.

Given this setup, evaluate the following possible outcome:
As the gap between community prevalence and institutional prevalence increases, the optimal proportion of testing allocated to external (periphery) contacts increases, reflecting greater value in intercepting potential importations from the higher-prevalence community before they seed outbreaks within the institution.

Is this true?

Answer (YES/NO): YES